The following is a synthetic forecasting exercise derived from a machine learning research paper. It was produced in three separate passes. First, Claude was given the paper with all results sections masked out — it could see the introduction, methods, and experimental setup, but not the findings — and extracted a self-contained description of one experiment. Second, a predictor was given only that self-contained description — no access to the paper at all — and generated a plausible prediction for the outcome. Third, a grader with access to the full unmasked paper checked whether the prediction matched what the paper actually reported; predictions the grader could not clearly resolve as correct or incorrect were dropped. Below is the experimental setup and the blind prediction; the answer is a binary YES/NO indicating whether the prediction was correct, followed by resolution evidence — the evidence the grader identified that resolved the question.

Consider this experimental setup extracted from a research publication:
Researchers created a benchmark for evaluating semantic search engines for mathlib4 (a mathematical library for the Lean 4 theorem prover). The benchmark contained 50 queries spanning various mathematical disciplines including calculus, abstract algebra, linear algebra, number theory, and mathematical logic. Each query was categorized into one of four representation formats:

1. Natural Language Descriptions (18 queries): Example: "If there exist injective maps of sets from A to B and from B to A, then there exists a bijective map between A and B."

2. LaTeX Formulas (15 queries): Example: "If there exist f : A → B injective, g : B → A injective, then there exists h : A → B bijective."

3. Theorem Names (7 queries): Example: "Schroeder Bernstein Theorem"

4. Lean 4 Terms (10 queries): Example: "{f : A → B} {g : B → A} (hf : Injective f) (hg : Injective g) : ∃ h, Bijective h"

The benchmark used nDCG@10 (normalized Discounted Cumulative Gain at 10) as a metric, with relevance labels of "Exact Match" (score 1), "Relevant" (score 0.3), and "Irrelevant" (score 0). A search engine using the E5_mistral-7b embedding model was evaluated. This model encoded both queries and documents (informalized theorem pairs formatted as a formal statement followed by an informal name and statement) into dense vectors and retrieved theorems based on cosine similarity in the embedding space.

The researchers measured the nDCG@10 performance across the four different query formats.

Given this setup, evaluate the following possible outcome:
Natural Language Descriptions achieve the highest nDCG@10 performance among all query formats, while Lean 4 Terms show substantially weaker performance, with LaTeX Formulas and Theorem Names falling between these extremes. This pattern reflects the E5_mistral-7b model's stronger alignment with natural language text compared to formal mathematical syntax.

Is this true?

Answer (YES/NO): NO